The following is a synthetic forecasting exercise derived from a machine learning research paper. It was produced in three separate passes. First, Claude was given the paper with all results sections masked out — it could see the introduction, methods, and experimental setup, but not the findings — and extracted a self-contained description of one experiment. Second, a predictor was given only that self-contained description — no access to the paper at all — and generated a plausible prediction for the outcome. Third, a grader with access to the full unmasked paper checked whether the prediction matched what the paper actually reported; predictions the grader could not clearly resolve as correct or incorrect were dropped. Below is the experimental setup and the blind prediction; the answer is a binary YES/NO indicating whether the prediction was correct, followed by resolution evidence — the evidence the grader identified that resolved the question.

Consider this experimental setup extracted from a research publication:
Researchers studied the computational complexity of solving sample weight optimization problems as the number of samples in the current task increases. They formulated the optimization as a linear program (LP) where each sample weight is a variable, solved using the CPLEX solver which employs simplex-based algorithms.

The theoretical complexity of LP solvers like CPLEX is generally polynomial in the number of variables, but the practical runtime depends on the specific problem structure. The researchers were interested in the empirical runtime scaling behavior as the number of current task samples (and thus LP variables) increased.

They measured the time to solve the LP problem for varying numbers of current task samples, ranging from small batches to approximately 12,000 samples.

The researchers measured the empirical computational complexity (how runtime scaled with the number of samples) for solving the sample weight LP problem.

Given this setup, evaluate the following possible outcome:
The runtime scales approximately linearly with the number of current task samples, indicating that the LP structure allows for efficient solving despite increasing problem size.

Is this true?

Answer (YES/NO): NO